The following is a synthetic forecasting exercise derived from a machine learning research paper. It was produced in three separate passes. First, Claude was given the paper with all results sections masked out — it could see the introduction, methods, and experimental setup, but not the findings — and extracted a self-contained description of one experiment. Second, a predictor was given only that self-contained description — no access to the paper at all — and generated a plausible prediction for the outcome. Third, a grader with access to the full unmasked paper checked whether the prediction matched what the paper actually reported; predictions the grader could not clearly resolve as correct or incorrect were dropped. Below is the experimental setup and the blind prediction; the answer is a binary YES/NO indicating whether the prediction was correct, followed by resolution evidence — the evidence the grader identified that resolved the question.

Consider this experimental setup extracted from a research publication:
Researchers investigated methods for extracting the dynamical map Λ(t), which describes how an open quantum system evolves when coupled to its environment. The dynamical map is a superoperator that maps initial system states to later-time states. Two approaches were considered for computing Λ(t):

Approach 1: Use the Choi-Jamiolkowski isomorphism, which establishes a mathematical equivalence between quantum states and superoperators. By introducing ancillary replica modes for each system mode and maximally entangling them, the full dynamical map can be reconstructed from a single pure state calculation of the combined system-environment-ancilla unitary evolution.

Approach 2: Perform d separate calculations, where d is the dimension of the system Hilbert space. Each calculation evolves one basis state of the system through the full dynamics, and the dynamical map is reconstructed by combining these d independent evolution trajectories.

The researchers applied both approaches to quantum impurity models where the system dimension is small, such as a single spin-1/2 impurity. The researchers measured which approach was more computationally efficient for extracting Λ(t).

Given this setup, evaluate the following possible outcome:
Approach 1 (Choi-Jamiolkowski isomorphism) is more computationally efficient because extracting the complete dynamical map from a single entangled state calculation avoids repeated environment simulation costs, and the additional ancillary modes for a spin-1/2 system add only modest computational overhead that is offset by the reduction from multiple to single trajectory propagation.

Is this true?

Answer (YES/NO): YES